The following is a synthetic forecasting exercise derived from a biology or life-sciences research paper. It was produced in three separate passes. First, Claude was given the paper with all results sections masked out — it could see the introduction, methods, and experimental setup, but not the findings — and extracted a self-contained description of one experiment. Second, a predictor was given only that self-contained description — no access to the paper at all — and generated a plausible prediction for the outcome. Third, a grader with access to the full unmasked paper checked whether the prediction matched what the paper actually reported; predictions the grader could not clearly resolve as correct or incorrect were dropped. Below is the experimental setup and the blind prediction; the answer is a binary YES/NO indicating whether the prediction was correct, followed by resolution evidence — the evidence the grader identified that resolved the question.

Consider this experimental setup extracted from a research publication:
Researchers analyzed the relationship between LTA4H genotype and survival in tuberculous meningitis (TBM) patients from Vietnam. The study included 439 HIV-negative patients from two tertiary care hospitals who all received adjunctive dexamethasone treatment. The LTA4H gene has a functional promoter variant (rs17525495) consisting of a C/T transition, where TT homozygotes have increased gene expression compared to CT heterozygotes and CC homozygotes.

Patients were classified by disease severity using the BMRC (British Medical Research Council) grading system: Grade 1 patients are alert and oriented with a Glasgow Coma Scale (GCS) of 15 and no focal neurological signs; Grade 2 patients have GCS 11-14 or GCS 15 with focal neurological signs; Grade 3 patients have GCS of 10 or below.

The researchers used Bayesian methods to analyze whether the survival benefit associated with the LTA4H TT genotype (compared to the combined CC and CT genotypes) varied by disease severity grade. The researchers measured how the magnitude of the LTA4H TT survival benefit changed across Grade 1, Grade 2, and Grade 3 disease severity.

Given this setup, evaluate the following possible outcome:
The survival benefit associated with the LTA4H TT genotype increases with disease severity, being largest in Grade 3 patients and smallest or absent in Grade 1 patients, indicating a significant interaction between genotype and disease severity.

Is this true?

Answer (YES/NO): YES